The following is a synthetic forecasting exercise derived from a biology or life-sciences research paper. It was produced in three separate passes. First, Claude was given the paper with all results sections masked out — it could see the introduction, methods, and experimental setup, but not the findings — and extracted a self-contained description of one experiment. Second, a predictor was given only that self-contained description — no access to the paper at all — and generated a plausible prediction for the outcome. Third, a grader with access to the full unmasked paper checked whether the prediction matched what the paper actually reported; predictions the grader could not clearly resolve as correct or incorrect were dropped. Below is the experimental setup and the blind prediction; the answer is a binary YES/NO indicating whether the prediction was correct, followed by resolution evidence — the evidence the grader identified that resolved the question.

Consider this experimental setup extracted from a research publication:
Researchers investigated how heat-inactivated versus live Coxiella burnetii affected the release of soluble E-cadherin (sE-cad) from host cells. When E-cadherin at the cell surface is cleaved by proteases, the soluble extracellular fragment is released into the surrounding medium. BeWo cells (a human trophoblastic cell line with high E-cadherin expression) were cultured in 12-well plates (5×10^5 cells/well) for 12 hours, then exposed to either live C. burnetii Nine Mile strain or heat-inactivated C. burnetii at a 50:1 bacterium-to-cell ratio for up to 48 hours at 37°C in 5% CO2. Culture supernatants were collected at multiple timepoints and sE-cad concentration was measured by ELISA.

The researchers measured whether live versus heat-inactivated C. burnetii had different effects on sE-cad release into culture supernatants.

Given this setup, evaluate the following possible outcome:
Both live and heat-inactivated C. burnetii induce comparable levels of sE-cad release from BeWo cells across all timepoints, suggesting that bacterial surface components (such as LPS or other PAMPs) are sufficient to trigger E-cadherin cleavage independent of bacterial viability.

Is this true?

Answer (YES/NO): NO